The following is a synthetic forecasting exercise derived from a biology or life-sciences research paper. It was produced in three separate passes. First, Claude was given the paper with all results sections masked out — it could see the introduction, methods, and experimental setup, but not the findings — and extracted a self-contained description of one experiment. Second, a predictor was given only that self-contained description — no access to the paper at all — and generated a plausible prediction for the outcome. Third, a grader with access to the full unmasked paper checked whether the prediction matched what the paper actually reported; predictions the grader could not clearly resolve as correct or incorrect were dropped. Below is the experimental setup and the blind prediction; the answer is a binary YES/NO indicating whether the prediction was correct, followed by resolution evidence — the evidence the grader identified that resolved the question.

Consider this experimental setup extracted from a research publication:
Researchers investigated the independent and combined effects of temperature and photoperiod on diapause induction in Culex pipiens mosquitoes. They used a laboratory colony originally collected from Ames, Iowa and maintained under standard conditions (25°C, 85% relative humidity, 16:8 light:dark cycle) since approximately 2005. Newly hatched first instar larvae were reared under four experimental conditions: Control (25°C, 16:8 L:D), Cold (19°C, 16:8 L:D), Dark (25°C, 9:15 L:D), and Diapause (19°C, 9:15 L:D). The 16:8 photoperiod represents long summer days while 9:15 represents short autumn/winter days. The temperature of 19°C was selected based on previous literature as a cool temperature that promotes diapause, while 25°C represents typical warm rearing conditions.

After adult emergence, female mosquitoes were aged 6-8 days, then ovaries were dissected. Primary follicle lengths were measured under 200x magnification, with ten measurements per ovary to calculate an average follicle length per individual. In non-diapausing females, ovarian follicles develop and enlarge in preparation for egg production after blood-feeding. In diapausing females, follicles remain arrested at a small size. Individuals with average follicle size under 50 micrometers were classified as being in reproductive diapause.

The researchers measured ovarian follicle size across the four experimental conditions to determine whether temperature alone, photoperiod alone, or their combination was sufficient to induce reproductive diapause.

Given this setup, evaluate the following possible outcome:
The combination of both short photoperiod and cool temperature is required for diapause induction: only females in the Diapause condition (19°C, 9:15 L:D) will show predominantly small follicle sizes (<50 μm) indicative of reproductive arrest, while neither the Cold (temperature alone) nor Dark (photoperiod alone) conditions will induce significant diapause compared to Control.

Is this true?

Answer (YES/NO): YES